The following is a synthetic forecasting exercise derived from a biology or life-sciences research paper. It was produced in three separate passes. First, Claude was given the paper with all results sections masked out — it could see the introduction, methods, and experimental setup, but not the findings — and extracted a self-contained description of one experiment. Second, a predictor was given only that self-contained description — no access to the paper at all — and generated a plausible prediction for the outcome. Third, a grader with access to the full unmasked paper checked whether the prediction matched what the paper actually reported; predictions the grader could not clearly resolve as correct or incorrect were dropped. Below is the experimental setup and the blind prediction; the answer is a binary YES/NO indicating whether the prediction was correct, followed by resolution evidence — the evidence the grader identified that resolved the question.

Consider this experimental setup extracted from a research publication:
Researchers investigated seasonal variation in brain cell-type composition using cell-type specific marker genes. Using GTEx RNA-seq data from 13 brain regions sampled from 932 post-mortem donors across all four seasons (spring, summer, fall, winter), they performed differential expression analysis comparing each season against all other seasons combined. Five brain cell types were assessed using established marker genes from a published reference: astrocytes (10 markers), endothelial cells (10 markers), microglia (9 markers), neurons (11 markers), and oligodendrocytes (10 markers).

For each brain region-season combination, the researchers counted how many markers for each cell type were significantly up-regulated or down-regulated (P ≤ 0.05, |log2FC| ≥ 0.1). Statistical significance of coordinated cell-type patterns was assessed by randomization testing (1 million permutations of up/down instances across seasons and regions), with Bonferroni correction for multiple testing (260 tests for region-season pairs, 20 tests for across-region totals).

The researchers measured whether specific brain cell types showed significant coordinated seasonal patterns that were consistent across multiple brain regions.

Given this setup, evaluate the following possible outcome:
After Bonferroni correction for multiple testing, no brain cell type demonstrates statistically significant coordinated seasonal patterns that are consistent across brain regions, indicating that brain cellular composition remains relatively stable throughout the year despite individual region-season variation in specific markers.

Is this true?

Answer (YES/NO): NO